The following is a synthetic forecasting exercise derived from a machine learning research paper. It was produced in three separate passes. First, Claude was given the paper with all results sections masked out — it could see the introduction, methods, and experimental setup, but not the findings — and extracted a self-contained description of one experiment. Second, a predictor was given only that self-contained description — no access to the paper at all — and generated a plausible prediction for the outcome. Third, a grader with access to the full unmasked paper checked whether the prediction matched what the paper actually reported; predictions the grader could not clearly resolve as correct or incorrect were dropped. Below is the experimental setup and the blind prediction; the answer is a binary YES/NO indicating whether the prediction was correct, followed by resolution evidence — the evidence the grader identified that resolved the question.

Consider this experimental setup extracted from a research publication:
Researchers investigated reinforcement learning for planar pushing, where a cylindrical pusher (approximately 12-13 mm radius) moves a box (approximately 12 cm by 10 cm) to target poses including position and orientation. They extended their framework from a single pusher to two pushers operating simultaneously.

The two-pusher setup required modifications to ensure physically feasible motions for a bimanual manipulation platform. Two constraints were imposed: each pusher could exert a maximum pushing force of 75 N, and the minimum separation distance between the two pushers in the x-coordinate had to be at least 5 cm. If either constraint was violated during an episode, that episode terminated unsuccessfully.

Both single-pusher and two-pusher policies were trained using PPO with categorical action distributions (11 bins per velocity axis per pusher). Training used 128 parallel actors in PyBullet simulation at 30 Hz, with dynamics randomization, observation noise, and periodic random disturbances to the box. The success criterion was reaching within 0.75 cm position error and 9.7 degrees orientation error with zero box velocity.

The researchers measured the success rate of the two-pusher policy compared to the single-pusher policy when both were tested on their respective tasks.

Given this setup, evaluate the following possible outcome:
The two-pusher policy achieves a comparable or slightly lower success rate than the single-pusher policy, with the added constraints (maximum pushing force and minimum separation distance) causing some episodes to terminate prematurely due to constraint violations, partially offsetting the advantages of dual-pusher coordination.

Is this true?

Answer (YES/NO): YES